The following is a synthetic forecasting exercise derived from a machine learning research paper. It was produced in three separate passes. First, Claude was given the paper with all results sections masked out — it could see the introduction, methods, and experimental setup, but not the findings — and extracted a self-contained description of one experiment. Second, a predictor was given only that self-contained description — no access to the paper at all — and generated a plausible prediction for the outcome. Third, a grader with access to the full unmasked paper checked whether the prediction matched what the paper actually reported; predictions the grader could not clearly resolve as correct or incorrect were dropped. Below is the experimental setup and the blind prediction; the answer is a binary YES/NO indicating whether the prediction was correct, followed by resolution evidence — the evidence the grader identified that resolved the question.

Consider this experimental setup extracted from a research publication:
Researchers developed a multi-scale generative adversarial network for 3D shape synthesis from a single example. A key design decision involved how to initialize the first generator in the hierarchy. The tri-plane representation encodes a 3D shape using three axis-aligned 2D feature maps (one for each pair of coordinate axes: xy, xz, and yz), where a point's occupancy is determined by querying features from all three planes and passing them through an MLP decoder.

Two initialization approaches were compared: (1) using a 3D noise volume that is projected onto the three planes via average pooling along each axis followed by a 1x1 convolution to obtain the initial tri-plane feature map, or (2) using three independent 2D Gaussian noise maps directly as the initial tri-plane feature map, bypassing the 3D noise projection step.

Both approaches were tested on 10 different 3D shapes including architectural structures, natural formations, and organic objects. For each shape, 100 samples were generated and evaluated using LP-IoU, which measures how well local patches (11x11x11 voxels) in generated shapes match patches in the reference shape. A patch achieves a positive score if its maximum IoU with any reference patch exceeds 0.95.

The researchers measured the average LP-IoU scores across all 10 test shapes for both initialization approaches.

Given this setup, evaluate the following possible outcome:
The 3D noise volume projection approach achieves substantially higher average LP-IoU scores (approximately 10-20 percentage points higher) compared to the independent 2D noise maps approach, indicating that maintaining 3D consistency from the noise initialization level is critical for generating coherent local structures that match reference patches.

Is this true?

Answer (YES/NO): NO